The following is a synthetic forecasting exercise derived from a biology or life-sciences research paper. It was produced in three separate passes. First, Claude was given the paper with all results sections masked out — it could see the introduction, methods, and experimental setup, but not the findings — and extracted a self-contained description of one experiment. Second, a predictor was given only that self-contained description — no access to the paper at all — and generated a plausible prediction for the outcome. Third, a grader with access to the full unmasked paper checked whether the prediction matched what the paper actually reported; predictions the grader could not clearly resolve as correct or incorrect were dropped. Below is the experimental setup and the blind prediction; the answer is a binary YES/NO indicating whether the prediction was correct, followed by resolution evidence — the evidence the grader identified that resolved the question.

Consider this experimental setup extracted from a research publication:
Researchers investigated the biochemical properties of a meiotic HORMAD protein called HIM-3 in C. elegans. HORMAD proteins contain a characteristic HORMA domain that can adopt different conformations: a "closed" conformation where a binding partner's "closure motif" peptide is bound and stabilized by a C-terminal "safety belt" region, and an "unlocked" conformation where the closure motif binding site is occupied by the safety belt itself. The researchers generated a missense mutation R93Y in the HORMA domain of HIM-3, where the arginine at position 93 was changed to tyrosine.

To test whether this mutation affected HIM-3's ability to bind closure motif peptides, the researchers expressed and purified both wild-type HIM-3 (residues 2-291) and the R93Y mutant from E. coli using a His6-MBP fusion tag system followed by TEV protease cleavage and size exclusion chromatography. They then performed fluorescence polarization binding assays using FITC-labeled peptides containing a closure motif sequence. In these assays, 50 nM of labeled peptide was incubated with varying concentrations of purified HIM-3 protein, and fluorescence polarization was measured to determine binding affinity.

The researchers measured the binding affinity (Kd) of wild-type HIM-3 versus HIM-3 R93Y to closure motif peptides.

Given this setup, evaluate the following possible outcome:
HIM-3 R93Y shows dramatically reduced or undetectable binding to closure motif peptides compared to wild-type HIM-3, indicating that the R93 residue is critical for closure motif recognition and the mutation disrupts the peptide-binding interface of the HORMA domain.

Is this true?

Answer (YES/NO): NO